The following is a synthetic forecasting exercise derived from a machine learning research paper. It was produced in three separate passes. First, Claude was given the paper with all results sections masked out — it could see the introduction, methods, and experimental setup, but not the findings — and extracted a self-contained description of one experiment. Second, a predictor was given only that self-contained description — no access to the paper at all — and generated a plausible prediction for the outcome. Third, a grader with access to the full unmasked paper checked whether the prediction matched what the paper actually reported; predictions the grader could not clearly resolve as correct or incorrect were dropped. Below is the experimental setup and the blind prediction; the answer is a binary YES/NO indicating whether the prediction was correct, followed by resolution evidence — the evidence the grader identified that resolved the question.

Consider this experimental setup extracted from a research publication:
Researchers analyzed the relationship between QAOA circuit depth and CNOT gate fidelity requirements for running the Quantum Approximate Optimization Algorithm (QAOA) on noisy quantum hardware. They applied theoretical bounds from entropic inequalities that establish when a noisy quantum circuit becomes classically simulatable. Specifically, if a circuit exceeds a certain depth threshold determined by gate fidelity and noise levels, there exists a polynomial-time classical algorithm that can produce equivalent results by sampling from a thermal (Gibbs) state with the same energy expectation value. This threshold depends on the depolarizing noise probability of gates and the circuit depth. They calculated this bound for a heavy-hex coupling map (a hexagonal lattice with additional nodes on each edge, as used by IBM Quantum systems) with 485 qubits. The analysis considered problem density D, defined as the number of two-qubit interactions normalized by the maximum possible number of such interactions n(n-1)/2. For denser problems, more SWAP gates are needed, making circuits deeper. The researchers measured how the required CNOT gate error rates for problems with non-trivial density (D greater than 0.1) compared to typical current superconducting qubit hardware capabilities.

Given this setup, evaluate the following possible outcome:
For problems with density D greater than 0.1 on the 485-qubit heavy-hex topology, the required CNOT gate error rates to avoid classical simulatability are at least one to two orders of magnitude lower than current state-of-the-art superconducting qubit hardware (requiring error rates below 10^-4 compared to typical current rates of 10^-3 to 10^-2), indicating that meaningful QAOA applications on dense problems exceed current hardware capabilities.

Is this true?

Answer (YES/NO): NO